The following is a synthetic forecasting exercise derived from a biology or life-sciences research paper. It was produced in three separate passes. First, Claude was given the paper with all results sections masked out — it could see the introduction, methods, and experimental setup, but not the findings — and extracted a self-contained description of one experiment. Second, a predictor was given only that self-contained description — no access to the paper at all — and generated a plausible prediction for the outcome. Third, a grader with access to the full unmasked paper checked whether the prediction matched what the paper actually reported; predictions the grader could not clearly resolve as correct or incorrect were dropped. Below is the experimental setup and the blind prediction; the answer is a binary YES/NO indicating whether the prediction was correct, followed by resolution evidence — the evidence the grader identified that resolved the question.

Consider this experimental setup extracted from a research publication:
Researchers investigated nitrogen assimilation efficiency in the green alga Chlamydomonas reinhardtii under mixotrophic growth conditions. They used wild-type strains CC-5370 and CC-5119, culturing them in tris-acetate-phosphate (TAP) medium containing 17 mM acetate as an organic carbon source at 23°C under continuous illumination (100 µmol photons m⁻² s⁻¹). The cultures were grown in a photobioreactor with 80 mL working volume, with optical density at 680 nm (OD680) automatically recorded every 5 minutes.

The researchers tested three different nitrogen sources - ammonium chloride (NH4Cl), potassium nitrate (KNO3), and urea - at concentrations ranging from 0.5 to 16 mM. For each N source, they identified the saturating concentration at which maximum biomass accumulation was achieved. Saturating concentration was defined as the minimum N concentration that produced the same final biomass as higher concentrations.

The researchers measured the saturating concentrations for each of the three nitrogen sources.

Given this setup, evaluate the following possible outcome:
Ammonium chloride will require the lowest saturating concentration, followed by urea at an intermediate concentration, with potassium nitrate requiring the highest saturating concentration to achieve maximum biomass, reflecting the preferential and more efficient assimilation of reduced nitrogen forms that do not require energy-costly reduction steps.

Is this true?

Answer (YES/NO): NO